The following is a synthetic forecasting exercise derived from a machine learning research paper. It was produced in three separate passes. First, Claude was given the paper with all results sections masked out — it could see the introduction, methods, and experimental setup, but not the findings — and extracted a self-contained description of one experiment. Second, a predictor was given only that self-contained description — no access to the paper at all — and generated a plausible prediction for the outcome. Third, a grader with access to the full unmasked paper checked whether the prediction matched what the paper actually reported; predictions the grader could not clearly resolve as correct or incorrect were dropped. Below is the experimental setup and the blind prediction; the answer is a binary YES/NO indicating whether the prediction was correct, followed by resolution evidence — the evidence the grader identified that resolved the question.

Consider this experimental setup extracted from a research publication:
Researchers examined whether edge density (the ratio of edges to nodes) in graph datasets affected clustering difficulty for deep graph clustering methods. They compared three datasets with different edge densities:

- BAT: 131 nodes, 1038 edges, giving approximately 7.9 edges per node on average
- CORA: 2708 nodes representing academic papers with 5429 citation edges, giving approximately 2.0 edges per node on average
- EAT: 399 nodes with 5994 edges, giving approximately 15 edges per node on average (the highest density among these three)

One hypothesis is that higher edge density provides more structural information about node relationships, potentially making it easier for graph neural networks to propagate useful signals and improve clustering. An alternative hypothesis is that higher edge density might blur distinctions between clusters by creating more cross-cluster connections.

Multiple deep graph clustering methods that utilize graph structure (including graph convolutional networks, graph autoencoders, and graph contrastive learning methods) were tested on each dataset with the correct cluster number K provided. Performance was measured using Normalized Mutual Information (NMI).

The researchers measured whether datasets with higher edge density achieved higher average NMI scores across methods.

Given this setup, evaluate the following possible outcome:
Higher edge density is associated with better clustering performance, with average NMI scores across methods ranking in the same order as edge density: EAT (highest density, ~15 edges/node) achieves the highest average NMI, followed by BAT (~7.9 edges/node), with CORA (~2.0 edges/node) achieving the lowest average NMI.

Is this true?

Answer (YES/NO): NO